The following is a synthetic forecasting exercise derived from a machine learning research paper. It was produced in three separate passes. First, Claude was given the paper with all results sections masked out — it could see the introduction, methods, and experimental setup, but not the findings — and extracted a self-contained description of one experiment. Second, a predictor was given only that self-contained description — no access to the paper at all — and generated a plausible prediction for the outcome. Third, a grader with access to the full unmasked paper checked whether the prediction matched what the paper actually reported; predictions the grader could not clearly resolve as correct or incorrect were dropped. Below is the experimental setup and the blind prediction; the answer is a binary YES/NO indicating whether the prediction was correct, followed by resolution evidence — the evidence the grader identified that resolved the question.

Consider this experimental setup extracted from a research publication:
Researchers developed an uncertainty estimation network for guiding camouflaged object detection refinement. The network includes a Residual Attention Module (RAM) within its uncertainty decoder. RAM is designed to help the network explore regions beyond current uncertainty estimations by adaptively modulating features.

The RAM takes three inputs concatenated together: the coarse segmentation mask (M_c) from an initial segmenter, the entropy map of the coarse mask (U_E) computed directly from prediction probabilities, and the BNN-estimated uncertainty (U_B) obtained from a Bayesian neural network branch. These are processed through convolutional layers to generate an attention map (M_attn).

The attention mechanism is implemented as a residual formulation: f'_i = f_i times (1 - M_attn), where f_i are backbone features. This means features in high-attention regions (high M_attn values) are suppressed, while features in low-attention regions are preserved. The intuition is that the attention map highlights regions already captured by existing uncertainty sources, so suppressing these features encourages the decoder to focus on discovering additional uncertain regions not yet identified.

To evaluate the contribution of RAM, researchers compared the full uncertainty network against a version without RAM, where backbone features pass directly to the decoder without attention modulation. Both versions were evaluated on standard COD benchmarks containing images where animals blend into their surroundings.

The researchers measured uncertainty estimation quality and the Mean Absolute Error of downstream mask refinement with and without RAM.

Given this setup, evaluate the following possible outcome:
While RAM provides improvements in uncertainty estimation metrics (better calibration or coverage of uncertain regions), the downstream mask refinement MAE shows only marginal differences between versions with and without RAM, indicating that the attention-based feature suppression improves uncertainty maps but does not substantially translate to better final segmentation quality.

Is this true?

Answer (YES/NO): NO